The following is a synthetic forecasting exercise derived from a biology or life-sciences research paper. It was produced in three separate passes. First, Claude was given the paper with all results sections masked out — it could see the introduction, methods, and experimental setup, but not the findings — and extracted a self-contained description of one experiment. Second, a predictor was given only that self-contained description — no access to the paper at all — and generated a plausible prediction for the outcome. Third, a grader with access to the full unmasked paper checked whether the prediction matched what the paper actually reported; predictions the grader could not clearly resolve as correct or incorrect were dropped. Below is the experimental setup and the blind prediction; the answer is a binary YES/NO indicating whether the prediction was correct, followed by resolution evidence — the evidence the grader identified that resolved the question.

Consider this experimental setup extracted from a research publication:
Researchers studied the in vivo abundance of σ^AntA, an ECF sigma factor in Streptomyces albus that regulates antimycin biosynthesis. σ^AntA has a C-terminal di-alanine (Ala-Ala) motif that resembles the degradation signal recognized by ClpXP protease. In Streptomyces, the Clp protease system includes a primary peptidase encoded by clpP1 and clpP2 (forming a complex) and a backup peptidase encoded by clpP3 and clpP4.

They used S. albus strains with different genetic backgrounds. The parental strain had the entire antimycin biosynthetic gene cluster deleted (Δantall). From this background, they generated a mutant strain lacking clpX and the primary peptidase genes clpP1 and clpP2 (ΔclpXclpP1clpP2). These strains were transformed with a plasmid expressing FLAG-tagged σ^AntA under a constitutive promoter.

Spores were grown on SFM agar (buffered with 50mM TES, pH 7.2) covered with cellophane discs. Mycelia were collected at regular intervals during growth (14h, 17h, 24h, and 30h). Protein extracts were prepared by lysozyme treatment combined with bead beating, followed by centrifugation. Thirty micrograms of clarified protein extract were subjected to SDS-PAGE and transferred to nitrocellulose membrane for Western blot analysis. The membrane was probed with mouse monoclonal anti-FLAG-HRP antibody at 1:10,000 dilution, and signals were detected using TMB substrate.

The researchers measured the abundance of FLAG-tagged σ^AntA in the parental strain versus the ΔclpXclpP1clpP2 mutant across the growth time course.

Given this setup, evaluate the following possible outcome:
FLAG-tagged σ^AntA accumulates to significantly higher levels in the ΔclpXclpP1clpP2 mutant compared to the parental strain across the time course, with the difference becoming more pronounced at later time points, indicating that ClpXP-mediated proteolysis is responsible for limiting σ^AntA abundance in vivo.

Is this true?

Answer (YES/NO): YES